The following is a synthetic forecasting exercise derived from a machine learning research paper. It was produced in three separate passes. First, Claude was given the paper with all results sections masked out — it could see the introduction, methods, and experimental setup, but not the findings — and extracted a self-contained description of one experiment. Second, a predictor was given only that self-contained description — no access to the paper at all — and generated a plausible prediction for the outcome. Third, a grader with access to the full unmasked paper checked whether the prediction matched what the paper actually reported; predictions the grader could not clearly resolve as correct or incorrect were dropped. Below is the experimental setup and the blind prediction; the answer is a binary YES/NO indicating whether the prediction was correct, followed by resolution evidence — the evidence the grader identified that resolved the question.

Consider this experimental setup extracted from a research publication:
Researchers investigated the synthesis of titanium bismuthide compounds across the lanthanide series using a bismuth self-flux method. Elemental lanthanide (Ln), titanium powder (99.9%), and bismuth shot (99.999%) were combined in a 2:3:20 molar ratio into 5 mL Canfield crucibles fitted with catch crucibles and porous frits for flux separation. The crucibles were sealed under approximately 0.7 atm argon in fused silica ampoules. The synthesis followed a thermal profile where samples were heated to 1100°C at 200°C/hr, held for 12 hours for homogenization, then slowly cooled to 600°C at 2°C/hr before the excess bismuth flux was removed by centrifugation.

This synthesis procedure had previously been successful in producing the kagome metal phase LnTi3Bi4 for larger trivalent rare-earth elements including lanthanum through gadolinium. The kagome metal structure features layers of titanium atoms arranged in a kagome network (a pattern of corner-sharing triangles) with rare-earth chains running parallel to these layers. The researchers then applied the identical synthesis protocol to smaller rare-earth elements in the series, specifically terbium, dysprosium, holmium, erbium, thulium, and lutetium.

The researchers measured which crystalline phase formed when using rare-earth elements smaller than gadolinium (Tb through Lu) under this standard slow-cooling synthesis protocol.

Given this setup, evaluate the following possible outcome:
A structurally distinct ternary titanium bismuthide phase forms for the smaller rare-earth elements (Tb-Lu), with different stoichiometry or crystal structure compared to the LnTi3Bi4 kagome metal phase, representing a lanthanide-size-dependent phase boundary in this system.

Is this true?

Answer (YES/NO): YES